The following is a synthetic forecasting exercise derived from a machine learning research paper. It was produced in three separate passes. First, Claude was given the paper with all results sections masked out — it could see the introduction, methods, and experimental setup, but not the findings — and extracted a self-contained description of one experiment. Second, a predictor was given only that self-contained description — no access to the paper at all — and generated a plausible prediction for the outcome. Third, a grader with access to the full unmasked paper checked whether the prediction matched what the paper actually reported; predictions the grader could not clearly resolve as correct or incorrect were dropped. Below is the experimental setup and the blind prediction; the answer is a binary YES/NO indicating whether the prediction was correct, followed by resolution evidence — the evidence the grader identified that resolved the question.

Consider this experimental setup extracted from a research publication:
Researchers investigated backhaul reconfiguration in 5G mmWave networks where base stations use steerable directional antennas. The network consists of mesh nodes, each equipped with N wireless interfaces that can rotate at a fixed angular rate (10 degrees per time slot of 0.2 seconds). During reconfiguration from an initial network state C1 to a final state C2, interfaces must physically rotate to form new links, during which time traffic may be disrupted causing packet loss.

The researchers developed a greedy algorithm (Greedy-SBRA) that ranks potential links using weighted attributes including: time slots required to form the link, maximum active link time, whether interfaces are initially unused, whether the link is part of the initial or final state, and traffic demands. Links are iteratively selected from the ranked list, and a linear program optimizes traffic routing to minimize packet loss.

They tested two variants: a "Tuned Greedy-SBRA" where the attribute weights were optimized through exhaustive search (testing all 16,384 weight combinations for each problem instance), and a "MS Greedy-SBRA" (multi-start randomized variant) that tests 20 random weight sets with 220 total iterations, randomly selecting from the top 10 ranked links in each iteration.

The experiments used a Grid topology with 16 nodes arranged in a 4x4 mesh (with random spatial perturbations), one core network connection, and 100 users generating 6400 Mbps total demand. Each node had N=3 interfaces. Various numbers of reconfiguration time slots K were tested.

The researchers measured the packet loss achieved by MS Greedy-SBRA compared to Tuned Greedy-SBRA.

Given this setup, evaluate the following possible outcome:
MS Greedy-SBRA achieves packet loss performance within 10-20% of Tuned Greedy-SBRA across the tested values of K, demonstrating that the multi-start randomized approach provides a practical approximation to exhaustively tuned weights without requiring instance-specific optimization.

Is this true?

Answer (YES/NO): NO